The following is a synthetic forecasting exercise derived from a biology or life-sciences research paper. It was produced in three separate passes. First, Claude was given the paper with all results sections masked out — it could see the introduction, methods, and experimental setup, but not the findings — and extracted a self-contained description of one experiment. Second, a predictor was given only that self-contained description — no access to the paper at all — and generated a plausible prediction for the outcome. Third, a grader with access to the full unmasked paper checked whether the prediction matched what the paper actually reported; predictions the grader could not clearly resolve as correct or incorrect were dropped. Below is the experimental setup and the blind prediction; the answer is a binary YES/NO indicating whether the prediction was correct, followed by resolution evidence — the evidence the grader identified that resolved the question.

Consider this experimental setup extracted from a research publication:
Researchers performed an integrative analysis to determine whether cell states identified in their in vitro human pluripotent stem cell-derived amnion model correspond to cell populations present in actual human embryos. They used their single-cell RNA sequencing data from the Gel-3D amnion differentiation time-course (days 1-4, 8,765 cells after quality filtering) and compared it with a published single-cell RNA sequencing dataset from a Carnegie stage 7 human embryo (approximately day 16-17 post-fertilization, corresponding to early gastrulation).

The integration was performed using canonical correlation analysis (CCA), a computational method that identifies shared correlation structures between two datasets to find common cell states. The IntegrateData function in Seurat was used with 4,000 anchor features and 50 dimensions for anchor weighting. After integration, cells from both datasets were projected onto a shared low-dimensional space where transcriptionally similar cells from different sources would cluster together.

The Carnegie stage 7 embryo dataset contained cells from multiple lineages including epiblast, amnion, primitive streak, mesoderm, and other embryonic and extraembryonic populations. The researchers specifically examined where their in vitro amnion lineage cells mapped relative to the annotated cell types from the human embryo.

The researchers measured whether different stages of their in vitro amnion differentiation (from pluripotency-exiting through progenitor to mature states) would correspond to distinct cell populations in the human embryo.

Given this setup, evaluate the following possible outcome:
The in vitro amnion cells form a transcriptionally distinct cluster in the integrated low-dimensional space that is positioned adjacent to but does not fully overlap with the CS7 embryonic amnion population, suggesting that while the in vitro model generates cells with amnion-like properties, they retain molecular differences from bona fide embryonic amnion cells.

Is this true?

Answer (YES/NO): NO